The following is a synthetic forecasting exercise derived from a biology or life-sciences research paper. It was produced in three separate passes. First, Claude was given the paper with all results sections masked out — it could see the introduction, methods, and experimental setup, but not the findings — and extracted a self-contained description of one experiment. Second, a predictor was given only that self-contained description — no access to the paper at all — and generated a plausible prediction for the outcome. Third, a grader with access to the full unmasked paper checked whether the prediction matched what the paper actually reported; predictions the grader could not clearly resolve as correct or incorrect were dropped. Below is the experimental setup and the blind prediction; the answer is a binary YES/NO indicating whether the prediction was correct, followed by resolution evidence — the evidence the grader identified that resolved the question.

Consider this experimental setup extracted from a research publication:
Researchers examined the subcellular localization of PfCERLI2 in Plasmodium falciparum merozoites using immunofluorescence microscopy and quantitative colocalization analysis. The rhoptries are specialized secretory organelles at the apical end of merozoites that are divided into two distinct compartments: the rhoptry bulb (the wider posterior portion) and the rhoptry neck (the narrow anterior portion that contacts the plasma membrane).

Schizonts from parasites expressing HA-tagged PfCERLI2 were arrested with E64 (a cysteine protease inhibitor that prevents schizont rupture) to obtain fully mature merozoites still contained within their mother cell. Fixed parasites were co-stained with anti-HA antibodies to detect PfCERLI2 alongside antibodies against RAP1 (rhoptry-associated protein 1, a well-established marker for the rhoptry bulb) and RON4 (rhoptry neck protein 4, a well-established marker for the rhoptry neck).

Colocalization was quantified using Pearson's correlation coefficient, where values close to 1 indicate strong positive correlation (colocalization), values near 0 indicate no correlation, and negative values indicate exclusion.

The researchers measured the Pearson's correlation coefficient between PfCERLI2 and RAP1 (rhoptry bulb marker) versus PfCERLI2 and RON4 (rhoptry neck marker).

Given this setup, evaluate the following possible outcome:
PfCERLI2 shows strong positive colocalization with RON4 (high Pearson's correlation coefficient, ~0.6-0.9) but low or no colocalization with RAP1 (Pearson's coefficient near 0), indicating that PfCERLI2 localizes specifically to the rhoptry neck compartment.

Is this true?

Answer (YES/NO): NO